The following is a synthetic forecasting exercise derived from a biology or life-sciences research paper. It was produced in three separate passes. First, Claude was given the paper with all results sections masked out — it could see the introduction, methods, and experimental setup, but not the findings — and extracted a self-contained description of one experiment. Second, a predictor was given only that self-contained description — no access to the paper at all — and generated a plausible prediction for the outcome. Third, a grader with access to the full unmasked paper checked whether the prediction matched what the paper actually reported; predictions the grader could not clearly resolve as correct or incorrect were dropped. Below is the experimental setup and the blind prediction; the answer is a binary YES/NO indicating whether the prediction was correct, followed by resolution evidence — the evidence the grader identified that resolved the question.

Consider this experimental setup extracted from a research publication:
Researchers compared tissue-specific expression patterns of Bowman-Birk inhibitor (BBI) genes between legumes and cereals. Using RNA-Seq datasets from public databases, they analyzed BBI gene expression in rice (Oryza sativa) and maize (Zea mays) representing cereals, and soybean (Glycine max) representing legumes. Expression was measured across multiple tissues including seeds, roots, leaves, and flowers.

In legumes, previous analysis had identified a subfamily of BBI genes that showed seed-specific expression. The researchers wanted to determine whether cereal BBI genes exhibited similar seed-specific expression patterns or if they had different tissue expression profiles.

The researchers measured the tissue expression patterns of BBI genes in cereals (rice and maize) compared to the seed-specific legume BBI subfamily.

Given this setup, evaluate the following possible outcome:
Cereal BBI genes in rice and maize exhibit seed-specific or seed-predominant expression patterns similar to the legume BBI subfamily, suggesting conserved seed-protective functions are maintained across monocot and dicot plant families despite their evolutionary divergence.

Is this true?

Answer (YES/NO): NO